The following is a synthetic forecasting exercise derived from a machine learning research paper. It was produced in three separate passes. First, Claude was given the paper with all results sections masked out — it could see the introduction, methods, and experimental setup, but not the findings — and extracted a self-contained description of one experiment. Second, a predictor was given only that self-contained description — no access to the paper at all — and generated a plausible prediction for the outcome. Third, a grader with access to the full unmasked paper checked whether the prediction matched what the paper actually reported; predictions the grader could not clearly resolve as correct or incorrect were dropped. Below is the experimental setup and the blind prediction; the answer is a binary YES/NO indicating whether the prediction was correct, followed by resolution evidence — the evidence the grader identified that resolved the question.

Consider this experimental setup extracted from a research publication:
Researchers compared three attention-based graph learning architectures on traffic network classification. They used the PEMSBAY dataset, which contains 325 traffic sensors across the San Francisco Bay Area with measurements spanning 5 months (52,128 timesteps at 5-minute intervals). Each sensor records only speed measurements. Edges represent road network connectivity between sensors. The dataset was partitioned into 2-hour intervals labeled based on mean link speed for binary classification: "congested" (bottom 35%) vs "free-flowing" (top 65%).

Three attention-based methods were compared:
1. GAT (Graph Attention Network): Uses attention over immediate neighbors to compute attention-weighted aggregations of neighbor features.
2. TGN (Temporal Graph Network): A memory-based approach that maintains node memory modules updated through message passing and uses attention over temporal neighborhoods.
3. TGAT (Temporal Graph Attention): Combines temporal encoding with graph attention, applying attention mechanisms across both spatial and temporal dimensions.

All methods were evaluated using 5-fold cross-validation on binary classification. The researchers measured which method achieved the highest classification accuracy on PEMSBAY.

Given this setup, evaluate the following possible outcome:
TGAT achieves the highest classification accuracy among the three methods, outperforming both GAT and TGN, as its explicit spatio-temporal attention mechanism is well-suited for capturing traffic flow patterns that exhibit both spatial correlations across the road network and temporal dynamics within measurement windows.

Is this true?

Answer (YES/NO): NO